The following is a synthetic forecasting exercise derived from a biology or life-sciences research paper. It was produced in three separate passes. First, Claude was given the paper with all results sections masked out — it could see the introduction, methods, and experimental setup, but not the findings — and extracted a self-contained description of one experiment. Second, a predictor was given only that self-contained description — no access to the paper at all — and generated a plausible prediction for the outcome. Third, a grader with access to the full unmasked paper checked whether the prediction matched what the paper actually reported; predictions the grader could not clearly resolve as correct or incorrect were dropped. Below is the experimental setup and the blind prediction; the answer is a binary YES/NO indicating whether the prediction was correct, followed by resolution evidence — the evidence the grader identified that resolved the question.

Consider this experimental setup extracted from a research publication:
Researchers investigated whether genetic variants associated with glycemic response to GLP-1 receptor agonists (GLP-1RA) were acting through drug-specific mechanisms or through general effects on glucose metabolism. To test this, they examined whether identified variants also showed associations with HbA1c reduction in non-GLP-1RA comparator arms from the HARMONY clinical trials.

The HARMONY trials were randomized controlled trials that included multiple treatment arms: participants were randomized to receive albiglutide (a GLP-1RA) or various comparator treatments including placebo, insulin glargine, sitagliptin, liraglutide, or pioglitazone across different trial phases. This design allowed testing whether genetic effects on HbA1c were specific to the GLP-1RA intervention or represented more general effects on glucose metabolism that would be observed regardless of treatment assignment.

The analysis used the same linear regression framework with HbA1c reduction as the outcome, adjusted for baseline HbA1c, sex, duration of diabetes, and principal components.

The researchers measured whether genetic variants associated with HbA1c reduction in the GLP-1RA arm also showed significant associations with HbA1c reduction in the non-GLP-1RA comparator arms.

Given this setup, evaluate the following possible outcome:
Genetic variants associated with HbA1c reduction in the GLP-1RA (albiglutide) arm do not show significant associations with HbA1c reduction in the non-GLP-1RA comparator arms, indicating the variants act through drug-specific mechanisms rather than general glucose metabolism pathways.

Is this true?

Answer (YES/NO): YES